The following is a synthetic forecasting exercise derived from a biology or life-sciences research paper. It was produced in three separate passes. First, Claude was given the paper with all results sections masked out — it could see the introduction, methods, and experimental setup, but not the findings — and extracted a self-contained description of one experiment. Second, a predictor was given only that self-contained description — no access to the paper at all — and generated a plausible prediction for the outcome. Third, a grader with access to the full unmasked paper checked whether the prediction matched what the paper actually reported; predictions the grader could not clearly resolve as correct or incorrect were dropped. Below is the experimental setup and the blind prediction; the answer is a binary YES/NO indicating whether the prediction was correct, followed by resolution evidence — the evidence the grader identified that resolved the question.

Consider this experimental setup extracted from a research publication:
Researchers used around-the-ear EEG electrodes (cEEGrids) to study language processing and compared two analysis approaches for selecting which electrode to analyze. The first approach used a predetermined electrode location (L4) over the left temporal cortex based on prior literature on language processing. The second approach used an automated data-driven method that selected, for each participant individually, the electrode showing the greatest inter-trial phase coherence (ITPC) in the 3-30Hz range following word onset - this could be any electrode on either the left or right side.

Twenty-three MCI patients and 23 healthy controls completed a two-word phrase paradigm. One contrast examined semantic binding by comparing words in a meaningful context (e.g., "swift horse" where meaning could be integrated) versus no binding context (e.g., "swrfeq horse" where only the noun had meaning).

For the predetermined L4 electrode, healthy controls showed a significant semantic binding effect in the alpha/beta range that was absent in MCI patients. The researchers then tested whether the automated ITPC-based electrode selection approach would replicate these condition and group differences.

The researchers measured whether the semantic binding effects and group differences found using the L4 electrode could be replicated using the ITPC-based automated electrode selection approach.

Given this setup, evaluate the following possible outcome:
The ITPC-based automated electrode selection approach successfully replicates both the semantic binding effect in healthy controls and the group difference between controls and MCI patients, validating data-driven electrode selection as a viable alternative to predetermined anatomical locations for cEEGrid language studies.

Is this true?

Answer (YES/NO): NO